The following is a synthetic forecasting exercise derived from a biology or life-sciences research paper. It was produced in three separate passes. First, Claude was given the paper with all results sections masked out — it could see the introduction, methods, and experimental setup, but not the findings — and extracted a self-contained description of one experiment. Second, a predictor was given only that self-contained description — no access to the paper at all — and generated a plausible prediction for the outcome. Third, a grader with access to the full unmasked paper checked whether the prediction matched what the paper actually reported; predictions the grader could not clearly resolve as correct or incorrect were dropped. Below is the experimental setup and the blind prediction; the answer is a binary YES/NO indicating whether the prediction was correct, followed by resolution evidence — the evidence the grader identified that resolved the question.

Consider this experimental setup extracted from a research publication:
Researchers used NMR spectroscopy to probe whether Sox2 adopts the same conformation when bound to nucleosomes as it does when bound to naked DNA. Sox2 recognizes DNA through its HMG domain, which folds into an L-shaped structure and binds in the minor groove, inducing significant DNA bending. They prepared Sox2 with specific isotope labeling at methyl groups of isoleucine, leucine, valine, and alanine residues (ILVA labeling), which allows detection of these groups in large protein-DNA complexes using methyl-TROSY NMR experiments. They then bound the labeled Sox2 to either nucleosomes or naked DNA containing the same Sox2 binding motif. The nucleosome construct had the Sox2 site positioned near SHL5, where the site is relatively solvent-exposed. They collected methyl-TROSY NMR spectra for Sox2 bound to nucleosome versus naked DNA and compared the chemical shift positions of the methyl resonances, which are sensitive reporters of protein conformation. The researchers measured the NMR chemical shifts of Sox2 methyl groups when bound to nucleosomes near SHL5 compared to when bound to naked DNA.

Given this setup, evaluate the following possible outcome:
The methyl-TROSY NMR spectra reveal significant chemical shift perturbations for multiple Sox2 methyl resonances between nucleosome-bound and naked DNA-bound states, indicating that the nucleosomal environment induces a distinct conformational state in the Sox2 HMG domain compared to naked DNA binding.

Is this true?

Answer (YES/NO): NO